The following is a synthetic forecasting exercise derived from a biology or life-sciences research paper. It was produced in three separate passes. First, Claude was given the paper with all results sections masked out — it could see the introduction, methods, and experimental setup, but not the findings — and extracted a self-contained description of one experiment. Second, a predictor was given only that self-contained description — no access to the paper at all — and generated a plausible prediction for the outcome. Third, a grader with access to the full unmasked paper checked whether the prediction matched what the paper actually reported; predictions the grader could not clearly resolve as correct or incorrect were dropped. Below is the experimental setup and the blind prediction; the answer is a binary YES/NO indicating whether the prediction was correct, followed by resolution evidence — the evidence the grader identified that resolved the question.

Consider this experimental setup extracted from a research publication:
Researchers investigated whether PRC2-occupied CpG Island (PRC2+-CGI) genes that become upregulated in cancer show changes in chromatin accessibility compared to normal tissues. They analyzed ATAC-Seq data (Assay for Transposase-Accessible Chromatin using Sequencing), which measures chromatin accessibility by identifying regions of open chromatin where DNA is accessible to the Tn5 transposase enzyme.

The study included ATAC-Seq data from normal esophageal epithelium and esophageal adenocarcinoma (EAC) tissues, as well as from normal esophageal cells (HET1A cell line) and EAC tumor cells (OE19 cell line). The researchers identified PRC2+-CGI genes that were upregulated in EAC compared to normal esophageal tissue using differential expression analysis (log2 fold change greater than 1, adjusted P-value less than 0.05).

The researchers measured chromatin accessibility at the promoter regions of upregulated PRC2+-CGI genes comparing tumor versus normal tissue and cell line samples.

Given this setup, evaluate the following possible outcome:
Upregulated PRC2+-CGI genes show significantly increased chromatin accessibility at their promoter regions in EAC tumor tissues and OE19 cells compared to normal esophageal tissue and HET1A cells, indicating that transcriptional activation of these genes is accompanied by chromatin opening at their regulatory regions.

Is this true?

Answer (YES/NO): YES